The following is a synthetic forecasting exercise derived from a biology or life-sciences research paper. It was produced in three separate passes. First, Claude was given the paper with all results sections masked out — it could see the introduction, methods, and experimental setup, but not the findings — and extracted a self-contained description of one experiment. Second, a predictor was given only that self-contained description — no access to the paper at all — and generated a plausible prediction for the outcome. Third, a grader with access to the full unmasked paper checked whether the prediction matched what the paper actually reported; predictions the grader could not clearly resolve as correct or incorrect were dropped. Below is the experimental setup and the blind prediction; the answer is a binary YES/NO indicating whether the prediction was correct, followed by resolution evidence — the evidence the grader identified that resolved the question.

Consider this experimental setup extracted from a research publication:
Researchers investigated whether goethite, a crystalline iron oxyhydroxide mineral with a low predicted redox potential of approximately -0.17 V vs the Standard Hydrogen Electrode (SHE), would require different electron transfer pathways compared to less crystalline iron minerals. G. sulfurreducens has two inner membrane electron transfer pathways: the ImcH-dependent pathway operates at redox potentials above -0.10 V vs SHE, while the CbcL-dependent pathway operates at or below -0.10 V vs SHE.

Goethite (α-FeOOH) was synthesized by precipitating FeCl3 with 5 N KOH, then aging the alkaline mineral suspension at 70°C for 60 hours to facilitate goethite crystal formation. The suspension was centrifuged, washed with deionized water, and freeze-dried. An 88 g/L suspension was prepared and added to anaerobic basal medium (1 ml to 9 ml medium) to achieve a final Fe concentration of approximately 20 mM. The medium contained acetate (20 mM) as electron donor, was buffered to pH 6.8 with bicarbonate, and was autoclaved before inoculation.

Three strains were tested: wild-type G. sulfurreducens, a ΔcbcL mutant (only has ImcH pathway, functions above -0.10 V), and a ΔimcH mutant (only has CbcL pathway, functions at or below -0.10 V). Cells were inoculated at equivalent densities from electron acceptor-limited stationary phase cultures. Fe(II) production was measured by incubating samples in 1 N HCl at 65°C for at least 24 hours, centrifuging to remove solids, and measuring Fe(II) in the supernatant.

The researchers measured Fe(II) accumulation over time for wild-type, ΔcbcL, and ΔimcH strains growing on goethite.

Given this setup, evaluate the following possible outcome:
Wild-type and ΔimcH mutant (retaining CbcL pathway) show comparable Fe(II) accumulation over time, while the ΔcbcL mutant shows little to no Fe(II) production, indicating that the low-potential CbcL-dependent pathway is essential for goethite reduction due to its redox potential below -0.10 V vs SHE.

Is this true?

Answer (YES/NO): YES